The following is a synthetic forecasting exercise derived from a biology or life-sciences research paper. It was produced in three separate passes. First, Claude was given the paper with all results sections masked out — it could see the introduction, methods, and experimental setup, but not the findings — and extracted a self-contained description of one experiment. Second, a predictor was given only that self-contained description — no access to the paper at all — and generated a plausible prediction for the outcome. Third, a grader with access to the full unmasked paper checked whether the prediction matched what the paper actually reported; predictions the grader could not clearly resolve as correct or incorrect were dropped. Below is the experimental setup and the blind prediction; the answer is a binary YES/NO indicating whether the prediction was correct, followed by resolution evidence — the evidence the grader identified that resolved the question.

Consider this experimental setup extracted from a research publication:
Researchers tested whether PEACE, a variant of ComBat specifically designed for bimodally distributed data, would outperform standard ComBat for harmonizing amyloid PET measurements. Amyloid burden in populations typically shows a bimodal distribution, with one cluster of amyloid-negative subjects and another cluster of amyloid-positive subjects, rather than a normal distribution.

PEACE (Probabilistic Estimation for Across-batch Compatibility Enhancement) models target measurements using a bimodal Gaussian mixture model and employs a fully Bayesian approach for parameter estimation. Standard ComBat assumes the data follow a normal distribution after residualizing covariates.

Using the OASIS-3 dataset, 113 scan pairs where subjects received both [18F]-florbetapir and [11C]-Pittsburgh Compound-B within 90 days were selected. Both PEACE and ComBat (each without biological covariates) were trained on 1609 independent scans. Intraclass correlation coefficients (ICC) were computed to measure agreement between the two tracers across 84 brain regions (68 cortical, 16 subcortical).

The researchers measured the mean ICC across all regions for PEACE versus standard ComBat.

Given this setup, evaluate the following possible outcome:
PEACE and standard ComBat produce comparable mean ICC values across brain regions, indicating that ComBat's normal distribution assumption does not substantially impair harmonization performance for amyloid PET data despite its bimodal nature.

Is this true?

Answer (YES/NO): NO